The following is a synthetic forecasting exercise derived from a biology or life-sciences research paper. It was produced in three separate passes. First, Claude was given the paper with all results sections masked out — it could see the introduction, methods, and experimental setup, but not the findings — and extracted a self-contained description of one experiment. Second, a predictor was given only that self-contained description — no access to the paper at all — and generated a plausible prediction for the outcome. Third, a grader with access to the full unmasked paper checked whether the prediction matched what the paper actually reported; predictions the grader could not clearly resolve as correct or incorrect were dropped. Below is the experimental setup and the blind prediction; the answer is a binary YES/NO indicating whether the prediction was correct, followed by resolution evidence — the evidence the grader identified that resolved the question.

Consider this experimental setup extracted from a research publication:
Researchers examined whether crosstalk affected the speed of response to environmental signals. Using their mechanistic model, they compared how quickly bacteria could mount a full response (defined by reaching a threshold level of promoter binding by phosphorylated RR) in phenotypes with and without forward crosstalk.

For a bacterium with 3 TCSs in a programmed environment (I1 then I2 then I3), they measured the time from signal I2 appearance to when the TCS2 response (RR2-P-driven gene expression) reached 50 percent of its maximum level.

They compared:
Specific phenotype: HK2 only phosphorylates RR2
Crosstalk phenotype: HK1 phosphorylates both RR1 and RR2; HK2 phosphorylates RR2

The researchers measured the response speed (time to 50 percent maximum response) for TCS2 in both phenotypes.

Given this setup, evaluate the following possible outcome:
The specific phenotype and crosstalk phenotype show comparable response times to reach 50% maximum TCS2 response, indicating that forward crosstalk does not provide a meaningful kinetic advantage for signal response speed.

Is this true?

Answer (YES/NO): NO